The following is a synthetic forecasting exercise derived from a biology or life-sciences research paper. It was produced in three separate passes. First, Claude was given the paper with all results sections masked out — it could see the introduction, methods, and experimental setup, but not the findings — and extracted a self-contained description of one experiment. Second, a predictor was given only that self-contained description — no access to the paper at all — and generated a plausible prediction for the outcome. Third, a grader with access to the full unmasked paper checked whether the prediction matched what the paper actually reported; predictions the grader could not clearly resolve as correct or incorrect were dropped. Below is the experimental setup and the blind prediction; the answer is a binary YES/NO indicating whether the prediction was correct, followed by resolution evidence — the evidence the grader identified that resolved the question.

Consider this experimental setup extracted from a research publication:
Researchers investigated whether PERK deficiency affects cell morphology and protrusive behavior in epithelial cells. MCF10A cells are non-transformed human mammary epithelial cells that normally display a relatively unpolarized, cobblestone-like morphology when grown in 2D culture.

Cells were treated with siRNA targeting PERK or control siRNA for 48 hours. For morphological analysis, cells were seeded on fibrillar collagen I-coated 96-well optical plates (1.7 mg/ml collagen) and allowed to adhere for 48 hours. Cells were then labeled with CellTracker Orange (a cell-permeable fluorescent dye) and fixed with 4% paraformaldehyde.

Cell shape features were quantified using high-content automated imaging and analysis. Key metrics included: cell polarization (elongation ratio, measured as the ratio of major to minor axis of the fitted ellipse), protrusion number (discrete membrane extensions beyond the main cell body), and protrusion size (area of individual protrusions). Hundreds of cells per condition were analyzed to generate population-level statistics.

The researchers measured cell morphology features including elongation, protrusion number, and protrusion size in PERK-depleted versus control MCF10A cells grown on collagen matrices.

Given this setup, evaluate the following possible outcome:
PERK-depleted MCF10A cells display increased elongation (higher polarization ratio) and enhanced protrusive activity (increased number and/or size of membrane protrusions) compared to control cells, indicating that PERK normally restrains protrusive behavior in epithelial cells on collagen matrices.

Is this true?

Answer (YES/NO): NO